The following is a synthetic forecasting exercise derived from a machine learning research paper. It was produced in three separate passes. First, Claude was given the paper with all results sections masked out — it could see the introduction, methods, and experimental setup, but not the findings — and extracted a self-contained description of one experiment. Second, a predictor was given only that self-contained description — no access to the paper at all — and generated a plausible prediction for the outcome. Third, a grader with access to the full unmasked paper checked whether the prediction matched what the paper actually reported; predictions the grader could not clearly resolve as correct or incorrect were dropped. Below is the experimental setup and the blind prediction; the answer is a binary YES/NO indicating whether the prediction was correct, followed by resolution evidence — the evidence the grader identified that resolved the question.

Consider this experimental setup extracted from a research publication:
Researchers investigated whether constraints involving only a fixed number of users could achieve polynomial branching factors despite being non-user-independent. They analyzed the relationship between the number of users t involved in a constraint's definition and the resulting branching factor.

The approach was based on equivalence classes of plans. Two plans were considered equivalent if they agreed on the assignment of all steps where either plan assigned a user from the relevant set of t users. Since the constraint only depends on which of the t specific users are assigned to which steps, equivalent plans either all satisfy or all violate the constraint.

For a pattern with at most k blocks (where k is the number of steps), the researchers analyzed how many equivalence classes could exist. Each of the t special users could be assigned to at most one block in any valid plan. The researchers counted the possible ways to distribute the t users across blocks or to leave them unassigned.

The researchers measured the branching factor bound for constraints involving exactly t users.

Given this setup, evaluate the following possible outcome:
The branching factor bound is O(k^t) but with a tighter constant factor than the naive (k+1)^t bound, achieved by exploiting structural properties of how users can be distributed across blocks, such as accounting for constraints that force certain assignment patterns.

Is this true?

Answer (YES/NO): NO